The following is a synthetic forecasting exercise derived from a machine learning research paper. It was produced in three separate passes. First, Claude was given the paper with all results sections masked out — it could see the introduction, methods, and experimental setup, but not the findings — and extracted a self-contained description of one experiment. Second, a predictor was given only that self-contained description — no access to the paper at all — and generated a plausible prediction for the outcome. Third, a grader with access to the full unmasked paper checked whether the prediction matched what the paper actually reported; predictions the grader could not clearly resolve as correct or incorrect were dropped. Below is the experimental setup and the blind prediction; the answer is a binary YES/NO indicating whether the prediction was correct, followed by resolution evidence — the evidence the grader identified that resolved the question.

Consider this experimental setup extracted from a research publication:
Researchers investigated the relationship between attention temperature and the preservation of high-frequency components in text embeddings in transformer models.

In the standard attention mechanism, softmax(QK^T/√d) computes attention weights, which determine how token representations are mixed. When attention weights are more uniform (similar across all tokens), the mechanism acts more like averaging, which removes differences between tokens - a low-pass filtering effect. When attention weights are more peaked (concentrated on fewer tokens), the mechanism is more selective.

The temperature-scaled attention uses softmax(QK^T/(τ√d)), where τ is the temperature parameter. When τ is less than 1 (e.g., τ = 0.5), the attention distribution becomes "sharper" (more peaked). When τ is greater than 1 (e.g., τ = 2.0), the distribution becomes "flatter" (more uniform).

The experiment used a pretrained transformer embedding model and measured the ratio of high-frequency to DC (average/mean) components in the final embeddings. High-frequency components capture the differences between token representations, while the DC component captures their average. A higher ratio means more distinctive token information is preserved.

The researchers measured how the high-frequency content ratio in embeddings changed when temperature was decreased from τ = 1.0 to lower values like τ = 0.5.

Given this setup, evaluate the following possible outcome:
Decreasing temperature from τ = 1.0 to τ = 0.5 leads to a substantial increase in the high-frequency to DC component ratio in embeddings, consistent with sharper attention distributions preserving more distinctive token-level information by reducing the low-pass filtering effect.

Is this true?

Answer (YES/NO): YES